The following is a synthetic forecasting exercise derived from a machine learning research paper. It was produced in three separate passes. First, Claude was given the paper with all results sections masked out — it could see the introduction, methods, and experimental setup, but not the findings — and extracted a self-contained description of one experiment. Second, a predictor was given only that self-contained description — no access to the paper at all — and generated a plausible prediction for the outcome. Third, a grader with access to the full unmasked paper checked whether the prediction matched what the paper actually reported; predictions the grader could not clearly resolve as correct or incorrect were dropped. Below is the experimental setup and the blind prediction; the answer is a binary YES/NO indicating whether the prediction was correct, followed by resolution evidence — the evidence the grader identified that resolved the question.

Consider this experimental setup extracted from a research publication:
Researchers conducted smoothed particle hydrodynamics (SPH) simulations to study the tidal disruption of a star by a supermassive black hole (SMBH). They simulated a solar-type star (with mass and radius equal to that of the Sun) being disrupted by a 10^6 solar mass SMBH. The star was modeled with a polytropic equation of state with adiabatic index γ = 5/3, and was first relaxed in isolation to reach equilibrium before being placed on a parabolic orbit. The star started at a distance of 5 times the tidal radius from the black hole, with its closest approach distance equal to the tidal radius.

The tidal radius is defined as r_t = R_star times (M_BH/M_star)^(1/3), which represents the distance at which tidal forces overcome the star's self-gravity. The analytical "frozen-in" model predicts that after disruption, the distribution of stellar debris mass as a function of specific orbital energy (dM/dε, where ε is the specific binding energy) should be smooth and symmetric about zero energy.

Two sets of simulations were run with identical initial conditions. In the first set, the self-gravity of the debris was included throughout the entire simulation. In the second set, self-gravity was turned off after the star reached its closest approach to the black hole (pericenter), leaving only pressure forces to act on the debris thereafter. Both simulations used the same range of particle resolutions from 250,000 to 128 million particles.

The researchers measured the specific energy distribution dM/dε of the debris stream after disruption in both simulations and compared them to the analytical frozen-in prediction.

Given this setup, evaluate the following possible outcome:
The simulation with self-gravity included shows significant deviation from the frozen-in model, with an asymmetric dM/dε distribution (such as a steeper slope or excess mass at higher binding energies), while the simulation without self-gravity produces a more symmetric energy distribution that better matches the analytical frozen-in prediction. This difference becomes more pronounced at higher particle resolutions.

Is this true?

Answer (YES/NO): NO